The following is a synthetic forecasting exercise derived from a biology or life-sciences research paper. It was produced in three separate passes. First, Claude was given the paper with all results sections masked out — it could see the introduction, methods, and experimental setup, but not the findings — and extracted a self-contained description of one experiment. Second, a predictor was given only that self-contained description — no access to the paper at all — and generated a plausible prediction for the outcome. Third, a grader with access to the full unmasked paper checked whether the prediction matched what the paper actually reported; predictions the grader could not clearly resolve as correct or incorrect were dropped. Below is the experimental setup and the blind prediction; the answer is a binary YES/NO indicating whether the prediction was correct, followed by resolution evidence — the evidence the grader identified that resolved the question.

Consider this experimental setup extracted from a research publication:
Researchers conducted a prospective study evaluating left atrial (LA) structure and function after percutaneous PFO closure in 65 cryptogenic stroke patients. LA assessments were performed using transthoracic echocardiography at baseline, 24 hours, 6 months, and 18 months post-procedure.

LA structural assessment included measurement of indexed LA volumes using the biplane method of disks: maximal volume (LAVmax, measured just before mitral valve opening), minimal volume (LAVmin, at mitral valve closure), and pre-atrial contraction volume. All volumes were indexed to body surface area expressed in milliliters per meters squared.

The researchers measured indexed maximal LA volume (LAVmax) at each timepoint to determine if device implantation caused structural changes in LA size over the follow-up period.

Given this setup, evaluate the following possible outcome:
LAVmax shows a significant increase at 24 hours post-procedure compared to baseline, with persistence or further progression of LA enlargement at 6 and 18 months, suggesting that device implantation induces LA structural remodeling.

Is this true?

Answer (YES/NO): NO